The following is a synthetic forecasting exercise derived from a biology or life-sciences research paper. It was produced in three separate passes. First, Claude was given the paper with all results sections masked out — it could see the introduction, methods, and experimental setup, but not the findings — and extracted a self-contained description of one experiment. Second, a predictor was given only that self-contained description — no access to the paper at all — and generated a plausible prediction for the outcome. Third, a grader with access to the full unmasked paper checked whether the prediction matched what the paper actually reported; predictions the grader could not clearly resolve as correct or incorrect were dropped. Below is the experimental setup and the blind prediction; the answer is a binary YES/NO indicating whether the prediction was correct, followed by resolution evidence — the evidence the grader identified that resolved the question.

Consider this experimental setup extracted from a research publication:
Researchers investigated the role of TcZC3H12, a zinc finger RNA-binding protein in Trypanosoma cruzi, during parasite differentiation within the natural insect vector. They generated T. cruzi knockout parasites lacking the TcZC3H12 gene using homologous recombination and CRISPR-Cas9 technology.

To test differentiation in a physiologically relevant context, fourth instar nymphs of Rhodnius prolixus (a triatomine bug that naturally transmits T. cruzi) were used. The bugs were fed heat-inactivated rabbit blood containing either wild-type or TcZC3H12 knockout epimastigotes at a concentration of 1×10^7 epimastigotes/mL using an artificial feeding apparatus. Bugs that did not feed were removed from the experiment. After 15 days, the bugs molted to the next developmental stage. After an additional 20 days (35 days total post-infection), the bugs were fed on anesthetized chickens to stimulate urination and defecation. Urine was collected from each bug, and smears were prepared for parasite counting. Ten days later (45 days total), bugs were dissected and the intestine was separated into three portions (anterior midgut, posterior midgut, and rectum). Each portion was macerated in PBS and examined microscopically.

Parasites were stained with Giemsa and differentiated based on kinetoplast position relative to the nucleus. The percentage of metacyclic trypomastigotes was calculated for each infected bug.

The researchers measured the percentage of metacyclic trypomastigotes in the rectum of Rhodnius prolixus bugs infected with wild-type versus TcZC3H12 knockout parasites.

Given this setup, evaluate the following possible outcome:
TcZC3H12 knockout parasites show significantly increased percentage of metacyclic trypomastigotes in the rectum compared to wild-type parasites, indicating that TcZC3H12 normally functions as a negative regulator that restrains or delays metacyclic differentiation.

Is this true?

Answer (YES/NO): YES